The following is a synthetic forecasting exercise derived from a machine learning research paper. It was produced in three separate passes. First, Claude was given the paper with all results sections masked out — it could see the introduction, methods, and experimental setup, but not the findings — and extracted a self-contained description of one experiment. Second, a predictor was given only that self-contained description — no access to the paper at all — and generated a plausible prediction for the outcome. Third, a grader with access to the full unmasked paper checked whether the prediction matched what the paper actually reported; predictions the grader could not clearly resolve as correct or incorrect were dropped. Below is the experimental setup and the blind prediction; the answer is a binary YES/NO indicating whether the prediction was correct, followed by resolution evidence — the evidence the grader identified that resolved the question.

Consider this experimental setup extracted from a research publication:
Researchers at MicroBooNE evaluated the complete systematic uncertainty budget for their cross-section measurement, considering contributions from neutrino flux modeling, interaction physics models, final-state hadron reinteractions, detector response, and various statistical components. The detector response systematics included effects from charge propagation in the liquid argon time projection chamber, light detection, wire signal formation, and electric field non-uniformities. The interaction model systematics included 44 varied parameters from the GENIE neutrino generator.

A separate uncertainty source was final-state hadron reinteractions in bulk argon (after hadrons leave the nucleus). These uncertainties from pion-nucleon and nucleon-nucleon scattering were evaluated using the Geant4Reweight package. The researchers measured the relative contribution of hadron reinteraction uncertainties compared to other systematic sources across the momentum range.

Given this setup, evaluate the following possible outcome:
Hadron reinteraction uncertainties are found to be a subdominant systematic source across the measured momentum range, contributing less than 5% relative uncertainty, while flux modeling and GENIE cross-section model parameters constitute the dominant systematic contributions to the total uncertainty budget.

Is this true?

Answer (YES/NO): YES